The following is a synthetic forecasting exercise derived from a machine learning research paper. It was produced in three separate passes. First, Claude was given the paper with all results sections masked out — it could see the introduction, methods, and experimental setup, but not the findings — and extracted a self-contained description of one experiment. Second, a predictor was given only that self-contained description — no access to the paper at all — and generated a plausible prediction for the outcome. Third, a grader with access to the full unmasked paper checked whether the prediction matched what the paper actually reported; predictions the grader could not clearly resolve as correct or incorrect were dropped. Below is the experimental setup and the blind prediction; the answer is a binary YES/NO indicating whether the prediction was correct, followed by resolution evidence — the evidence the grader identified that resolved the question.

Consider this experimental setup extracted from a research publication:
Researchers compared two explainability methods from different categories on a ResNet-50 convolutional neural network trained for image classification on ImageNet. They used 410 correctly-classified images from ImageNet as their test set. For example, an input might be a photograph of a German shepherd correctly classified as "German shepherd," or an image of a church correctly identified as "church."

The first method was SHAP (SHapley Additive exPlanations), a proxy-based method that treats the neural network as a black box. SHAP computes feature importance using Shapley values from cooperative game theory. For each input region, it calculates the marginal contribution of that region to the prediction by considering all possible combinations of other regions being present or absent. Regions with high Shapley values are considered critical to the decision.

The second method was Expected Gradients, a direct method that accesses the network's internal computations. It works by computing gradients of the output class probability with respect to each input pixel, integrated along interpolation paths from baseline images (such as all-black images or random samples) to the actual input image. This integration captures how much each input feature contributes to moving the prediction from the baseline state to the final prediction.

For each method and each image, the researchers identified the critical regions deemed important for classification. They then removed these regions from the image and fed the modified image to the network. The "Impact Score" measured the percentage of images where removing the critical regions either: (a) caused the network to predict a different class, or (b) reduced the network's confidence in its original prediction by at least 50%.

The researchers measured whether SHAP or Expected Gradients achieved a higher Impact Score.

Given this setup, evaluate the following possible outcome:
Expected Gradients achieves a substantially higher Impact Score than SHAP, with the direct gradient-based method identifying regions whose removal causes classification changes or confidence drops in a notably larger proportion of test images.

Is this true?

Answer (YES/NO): YES